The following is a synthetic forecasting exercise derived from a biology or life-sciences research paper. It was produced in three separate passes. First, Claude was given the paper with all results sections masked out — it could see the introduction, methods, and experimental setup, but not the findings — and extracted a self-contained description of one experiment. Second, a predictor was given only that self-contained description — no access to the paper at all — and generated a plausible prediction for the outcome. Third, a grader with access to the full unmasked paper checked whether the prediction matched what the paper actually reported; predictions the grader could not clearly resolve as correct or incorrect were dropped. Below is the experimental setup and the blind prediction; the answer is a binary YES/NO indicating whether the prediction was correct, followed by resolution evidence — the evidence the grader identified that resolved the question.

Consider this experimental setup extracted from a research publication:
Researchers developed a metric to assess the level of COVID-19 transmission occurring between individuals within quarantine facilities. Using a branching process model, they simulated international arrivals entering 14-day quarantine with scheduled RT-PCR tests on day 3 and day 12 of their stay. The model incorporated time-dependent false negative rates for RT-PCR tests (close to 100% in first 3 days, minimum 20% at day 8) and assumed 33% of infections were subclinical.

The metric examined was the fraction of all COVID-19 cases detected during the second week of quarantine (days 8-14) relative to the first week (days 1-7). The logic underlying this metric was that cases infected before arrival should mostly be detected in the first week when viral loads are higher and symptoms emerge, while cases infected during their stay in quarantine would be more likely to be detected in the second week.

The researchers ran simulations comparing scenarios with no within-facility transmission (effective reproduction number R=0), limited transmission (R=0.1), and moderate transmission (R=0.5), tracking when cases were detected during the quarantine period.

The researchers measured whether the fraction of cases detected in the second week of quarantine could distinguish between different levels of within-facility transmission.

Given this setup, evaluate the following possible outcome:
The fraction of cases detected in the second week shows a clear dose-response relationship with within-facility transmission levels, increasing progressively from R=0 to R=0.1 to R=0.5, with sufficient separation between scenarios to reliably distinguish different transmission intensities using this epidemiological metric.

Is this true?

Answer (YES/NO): NO